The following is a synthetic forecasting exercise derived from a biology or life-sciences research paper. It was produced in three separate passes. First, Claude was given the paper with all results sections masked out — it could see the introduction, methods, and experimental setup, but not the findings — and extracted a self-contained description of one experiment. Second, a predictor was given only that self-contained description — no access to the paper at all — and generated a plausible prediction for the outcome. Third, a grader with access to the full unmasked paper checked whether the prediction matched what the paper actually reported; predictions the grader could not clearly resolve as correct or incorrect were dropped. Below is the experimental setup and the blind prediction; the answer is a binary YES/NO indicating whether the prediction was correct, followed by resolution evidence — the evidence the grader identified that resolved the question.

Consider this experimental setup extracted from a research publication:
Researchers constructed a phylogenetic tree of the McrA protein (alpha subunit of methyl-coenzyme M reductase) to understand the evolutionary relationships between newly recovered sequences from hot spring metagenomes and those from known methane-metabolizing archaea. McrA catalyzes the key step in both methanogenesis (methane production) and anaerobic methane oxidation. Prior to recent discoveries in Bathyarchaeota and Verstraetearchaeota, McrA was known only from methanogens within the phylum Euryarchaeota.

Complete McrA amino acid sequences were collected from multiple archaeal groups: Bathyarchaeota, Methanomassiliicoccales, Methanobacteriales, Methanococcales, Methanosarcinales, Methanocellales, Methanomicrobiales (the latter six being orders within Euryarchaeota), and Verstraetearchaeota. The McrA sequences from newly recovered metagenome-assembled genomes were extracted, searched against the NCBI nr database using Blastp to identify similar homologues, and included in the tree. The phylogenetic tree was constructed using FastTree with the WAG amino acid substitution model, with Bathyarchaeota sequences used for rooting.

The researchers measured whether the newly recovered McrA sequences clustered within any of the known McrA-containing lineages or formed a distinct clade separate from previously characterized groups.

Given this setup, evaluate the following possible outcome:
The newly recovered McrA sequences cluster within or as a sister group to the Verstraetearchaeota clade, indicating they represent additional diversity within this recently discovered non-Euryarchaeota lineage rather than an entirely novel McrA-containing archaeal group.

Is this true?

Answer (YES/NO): NO